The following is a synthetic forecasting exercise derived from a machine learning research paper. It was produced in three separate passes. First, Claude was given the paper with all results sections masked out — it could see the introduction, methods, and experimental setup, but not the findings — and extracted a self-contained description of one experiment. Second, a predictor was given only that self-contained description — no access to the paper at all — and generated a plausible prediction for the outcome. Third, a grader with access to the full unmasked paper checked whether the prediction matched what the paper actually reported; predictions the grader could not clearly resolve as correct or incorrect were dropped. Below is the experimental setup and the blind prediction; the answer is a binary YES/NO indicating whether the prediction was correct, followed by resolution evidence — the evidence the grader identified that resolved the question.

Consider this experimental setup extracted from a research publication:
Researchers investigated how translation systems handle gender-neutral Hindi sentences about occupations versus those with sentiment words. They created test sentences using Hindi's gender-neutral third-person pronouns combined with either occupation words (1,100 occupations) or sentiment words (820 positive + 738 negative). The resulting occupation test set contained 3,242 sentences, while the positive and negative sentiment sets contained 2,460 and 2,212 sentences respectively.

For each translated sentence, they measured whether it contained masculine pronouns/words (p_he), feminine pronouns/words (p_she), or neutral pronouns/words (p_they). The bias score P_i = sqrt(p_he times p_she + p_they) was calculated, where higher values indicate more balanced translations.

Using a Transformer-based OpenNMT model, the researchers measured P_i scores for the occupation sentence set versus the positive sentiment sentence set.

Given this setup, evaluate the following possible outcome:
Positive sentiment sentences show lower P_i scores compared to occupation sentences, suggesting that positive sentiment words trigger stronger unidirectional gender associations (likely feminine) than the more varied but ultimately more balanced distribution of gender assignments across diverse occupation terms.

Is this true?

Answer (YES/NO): NO